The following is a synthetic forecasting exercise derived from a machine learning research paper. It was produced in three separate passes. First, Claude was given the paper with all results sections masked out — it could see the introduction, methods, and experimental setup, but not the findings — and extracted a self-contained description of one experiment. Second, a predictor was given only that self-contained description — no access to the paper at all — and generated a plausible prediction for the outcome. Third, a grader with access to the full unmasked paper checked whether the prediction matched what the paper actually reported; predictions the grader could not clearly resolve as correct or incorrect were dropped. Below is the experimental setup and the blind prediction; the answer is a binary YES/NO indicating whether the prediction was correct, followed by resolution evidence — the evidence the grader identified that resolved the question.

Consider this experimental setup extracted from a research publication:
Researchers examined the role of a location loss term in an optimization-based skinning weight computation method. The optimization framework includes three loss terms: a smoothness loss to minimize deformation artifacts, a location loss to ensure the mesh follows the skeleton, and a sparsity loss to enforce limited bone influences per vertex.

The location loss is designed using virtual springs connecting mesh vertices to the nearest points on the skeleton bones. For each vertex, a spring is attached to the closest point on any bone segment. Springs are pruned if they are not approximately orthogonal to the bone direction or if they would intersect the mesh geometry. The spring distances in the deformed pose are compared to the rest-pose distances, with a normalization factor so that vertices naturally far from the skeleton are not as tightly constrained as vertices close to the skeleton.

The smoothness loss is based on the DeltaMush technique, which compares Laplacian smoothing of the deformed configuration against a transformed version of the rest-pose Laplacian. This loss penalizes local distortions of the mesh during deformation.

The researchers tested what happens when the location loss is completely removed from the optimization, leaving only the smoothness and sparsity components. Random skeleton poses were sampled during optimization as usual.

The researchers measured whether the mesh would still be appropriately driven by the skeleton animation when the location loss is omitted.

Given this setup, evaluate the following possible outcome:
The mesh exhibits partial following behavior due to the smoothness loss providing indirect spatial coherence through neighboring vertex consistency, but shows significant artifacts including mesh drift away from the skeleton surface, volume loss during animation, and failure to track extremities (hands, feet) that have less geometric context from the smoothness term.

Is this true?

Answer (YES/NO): NO